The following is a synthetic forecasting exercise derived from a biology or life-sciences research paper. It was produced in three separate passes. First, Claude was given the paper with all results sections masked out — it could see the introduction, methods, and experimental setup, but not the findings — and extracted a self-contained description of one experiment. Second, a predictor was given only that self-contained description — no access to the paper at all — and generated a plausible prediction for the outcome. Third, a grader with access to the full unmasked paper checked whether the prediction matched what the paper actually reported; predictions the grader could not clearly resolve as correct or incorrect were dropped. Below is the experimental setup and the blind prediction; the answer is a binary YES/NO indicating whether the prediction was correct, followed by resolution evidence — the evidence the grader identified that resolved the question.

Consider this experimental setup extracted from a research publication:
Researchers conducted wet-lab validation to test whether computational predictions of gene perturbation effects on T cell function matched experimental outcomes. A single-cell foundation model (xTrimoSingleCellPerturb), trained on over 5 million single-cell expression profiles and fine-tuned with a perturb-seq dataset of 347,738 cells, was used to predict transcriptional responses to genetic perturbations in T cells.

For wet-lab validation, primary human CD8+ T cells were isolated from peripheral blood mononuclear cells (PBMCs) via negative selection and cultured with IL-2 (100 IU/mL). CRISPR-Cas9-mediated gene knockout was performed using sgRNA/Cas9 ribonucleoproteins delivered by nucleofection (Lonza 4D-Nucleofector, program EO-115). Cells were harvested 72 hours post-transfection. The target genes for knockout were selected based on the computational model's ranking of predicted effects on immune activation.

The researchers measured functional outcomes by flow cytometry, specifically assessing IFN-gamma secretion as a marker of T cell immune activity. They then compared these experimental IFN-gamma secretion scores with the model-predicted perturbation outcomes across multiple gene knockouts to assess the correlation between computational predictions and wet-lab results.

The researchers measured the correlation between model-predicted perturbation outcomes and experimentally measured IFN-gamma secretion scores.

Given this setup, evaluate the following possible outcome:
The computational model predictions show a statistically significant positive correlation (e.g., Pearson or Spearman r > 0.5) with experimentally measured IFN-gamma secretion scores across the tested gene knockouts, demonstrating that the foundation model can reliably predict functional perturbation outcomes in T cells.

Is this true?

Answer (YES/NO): YES